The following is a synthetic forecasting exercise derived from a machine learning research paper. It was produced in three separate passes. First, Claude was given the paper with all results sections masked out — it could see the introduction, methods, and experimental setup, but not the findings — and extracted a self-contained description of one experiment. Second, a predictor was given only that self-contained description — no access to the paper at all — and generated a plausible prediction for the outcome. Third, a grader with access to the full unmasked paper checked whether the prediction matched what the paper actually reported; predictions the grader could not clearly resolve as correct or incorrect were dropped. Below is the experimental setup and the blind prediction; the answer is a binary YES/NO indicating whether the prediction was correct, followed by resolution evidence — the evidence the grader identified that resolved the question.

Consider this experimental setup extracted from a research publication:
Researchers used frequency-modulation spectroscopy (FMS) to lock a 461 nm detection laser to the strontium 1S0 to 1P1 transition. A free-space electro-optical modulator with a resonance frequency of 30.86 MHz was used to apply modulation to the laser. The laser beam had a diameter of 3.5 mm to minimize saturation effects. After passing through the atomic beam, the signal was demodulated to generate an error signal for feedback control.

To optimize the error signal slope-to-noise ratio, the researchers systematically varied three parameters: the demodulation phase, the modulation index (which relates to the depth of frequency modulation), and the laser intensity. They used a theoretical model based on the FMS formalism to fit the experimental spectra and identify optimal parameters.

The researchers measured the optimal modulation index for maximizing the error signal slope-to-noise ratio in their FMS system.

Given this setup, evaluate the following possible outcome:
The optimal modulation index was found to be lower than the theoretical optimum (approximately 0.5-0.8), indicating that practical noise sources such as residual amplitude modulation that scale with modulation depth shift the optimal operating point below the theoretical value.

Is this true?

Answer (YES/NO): NO